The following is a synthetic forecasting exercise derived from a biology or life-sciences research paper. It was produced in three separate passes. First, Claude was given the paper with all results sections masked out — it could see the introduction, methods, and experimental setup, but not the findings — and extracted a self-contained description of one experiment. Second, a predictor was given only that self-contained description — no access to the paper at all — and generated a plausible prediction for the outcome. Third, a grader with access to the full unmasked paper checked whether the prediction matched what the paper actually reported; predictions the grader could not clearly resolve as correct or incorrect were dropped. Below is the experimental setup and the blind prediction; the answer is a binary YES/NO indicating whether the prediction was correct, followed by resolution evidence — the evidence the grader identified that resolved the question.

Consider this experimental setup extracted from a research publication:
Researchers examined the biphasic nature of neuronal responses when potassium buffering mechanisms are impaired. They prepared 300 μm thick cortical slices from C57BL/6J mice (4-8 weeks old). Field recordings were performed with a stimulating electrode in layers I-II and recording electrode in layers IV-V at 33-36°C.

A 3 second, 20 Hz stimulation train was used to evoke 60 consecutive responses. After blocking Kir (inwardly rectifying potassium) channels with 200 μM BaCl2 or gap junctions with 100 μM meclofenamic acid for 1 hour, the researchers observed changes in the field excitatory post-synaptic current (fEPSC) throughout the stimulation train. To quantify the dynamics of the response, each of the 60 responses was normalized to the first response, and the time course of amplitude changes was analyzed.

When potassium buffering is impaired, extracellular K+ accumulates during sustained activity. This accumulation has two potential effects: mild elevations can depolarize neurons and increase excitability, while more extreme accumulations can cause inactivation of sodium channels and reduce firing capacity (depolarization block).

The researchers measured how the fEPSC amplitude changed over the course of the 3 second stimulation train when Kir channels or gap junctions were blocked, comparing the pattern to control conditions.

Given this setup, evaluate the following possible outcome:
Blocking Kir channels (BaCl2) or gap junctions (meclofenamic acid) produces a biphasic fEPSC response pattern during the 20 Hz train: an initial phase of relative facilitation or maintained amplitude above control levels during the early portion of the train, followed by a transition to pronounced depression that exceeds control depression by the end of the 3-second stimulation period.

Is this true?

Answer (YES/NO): YES